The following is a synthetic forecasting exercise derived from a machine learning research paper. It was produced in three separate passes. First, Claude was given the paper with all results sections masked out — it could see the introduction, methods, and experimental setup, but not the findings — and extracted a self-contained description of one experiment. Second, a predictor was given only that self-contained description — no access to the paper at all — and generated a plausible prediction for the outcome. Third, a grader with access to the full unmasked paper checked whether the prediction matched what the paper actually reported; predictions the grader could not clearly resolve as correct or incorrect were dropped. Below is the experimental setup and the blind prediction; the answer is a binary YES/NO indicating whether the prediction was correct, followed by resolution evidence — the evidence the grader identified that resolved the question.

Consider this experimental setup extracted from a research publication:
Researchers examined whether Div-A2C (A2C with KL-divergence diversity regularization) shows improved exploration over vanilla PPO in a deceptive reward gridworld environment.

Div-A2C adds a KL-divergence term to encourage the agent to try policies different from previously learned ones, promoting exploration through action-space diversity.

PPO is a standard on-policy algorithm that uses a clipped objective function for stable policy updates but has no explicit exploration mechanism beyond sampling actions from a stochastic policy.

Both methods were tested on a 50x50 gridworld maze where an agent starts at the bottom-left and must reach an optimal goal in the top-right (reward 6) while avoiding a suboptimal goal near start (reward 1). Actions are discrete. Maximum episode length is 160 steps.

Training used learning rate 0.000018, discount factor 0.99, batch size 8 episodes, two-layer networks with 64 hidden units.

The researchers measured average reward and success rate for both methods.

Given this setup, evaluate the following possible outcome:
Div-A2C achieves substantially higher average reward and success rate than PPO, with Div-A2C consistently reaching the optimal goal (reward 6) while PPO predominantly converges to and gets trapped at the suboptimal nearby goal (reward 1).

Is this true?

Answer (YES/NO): NO